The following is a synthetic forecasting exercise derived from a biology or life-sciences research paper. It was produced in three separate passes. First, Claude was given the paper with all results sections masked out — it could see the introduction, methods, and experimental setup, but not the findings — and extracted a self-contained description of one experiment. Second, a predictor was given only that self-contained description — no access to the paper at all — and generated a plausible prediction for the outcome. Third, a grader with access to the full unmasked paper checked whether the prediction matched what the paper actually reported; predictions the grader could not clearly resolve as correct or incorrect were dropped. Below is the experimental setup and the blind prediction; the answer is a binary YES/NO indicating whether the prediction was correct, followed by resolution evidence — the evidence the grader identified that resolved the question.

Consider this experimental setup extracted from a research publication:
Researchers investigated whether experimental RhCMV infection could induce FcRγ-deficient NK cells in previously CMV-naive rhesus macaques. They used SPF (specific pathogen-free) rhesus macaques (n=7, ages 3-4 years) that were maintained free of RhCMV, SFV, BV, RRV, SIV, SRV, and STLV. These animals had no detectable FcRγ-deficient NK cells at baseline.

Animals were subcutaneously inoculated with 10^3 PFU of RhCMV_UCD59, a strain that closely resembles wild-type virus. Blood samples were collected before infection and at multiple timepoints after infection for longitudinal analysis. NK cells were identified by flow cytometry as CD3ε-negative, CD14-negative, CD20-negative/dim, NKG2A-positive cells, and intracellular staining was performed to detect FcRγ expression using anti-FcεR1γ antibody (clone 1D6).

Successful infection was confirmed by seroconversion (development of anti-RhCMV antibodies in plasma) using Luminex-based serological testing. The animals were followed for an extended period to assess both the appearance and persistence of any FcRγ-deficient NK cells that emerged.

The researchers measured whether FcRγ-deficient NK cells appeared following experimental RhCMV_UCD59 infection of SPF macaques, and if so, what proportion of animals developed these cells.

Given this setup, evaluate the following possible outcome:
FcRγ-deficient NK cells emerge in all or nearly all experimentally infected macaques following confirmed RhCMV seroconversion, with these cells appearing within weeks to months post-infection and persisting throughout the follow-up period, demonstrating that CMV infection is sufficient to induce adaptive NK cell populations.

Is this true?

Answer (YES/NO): NO